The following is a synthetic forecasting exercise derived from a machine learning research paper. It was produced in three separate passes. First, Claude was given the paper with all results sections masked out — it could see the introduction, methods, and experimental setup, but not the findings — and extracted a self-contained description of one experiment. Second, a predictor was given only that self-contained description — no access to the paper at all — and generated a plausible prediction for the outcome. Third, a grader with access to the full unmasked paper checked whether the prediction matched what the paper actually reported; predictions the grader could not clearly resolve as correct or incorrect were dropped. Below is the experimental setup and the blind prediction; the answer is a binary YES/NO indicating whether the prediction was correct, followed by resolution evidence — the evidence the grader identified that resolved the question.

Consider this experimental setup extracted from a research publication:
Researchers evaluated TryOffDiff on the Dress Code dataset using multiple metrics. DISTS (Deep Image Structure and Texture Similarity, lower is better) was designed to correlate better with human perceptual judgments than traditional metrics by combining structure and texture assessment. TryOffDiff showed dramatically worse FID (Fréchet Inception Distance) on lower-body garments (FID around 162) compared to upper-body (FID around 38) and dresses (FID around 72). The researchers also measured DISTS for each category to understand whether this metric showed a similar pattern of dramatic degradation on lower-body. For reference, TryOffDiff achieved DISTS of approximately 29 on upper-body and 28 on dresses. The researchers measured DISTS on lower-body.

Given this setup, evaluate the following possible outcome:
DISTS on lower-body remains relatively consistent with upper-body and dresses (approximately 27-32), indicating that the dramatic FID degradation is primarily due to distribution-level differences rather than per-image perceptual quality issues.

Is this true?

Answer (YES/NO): NO